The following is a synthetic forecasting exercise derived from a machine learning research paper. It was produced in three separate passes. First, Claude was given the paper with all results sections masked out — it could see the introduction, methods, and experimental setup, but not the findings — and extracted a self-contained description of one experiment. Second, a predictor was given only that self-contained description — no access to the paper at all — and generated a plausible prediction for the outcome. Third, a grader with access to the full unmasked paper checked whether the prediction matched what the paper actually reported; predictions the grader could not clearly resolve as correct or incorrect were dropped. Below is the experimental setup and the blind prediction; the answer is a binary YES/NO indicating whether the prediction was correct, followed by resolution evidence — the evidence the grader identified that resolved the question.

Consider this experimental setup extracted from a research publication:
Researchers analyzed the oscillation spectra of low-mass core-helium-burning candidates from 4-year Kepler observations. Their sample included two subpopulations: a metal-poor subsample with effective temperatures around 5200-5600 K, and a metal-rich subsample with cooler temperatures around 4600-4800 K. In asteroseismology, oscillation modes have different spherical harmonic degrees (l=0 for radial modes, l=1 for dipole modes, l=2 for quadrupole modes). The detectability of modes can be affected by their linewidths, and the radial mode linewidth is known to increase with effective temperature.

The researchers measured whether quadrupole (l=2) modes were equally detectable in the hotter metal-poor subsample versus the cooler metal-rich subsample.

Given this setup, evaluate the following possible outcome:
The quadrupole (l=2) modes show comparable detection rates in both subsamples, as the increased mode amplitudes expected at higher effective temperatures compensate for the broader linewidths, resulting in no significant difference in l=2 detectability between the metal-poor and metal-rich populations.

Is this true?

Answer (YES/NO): NO